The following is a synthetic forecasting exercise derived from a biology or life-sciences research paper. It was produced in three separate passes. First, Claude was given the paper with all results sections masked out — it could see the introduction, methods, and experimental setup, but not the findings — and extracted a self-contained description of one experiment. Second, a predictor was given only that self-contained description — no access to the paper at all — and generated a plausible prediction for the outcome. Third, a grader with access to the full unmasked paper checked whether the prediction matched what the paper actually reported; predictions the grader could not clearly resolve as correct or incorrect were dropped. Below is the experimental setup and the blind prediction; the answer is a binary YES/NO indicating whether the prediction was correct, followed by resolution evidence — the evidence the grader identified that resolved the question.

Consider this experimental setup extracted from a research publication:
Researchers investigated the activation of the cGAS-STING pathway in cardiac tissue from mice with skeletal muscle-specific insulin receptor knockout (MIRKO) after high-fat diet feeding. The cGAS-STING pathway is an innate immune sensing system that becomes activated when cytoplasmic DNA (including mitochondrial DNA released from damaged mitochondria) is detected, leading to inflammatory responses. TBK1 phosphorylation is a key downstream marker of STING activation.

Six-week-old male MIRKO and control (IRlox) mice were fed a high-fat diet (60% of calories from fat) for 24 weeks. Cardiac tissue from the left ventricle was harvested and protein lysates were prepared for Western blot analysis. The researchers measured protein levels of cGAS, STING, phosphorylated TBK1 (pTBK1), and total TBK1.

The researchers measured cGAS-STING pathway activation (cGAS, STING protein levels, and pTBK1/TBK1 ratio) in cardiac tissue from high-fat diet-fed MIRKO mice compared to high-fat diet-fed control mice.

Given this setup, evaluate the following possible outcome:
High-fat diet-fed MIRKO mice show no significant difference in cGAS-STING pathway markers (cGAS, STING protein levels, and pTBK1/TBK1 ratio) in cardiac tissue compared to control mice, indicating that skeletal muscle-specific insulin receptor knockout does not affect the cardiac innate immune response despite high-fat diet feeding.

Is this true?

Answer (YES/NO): NO